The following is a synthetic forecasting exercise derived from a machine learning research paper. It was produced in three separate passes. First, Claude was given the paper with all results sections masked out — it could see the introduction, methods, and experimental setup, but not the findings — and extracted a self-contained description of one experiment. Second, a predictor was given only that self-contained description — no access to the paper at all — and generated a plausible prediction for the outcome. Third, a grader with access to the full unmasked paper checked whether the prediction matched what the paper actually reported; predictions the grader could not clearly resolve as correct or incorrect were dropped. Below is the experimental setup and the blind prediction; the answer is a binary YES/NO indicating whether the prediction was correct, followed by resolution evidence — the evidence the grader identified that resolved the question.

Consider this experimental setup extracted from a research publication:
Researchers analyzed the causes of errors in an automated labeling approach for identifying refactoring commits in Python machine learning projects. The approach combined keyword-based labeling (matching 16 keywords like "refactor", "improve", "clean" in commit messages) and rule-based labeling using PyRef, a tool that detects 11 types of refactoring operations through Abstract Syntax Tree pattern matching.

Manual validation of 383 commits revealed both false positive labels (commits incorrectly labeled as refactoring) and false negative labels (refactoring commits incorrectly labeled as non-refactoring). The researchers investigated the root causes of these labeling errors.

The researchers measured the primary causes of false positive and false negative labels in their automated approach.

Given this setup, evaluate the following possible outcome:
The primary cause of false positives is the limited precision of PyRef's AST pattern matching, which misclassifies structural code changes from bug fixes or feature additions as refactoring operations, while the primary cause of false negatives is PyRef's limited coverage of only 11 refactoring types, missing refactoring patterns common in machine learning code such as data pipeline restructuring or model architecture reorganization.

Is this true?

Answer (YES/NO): NO